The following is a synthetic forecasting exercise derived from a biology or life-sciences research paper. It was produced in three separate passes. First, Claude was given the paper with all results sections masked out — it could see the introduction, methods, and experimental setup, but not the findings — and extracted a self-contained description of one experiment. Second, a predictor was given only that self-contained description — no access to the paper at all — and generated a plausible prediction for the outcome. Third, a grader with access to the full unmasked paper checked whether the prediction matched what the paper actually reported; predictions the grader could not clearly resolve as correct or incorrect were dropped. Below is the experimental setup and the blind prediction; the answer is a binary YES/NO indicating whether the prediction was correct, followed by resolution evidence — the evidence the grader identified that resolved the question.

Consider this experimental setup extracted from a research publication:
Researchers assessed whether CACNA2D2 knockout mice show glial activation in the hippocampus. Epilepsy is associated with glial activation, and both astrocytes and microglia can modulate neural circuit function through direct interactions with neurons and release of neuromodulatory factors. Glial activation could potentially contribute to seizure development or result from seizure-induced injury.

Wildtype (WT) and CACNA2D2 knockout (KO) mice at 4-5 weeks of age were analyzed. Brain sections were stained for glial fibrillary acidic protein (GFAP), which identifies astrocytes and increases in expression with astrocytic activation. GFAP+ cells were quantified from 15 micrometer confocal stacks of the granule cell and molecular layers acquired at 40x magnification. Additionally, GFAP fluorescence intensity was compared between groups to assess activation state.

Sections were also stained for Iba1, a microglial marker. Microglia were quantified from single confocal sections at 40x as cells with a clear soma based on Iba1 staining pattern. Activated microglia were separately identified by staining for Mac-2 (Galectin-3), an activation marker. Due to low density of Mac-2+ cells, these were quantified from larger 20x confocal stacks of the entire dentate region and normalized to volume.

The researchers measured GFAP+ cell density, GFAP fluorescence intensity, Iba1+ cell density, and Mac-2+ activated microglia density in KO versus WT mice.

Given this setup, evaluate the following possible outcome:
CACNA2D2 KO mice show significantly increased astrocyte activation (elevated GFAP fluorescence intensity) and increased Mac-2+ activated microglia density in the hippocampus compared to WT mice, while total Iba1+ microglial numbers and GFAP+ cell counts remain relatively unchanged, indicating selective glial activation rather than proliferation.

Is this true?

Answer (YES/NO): NO